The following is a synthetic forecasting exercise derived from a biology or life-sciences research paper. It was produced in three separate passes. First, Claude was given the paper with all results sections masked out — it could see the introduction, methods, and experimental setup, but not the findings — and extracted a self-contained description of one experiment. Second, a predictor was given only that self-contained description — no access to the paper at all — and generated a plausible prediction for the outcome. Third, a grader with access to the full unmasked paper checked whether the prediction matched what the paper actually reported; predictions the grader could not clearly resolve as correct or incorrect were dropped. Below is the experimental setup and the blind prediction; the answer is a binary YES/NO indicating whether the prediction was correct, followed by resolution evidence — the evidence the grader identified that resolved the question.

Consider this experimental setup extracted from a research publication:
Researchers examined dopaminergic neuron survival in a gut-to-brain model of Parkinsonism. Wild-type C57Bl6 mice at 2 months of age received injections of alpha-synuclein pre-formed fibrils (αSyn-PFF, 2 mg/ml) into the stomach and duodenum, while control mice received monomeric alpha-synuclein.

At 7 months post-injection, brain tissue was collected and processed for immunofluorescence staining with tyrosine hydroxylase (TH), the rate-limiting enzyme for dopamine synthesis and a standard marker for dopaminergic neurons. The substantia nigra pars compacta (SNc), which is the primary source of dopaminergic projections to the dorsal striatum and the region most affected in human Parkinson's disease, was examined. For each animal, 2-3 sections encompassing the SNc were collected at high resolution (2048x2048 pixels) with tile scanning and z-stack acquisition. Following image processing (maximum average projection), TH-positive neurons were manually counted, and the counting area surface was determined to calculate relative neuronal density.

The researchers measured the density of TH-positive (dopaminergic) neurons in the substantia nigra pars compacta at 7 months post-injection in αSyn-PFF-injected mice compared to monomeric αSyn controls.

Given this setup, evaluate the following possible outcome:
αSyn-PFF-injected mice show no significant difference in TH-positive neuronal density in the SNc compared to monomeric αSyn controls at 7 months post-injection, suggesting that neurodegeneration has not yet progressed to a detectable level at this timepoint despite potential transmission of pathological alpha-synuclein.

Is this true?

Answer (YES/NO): NO